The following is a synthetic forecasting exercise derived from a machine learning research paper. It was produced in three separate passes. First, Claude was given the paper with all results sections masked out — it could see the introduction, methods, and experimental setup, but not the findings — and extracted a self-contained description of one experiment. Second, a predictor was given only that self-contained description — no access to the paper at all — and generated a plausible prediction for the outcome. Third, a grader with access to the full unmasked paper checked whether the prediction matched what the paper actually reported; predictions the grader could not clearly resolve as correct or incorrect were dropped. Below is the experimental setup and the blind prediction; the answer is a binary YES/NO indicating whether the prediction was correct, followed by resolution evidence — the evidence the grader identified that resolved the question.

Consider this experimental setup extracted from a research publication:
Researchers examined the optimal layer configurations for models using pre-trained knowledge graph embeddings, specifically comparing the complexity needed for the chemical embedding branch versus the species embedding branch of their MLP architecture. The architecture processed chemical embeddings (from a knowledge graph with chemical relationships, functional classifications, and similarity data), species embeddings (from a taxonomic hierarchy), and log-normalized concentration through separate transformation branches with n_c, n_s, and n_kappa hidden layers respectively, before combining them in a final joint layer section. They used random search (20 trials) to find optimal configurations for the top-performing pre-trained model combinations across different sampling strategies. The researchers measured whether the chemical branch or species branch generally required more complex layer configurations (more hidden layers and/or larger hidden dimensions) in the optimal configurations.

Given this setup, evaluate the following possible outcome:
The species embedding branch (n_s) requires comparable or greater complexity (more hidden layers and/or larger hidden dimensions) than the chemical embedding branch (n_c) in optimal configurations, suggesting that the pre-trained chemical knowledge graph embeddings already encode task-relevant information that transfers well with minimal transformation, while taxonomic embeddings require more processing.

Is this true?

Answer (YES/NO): NO